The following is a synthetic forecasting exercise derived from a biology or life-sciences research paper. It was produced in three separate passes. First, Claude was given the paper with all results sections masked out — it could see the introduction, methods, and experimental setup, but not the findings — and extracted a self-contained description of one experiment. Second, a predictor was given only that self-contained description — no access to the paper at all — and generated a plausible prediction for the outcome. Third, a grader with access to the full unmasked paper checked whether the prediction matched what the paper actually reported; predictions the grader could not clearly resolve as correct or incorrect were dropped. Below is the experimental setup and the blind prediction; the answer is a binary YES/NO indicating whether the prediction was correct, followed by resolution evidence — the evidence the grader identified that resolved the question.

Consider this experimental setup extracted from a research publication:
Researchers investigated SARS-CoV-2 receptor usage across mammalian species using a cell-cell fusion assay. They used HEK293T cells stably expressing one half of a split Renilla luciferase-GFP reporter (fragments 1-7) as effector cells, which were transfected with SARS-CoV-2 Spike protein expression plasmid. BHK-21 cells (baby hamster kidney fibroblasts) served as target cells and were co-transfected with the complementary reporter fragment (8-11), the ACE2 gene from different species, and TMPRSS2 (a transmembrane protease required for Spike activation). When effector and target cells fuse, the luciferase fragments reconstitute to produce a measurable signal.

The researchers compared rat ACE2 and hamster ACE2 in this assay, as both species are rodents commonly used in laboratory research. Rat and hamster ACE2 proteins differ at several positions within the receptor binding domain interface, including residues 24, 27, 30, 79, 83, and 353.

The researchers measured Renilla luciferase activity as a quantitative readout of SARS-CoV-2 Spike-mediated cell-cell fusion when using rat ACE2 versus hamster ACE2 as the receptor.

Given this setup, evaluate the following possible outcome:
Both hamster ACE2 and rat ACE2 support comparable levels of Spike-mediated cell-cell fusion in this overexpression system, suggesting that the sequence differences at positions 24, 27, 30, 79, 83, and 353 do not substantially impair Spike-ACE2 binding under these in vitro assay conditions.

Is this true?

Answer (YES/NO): NO